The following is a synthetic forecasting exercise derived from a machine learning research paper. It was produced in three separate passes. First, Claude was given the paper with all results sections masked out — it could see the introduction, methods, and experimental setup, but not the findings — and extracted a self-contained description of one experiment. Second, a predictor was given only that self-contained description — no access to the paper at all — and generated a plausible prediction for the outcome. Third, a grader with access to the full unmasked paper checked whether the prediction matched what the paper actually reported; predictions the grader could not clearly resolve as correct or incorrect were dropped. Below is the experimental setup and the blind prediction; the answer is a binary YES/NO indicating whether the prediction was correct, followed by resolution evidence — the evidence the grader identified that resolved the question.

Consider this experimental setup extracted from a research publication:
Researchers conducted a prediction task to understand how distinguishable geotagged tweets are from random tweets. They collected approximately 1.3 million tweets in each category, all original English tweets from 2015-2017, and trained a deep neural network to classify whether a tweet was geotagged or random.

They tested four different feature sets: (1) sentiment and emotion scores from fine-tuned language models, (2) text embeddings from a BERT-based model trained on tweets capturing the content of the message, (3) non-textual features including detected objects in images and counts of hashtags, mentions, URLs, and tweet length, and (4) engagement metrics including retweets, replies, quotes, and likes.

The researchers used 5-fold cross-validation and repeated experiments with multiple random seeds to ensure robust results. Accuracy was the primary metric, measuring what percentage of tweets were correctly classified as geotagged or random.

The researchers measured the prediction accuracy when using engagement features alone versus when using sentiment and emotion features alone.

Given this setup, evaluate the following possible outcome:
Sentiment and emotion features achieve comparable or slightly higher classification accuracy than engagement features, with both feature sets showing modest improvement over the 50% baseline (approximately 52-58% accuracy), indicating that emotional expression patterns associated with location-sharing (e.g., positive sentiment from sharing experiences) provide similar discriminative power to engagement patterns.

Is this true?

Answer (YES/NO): NO